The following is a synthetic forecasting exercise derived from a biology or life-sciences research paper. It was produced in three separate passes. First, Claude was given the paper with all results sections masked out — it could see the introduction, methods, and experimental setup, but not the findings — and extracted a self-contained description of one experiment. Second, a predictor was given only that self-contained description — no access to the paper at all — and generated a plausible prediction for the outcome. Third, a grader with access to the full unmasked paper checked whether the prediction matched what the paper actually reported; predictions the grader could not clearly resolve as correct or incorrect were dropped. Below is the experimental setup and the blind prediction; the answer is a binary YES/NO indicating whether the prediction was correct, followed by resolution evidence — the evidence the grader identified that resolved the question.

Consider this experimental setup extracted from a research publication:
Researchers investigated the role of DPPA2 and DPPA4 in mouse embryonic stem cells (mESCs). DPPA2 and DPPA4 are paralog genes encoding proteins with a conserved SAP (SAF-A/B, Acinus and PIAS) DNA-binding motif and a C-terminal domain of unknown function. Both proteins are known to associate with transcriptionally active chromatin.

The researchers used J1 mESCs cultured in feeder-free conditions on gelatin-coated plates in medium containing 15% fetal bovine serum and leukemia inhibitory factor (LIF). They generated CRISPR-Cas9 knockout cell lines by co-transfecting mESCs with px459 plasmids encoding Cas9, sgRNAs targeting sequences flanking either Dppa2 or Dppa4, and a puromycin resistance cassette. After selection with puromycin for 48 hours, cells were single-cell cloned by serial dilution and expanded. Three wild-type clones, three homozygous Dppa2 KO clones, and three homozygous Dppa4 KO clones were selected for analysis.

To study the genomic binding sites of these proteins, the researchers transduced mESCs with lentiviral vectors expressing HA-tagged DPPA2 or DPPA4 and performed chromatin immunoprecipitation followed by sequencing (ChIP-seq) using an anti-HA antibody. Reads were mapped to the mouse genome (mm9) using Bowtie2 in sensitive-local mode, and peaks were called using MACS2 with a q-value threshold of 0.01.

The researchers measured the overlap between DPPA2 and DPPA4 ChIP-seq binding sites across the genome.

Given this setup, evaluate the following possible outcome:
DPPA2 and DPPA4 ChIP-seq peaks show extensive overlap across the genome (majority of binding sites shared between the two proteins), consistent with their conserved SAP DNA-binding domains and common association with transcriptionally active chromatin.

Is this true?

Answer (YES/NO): YES